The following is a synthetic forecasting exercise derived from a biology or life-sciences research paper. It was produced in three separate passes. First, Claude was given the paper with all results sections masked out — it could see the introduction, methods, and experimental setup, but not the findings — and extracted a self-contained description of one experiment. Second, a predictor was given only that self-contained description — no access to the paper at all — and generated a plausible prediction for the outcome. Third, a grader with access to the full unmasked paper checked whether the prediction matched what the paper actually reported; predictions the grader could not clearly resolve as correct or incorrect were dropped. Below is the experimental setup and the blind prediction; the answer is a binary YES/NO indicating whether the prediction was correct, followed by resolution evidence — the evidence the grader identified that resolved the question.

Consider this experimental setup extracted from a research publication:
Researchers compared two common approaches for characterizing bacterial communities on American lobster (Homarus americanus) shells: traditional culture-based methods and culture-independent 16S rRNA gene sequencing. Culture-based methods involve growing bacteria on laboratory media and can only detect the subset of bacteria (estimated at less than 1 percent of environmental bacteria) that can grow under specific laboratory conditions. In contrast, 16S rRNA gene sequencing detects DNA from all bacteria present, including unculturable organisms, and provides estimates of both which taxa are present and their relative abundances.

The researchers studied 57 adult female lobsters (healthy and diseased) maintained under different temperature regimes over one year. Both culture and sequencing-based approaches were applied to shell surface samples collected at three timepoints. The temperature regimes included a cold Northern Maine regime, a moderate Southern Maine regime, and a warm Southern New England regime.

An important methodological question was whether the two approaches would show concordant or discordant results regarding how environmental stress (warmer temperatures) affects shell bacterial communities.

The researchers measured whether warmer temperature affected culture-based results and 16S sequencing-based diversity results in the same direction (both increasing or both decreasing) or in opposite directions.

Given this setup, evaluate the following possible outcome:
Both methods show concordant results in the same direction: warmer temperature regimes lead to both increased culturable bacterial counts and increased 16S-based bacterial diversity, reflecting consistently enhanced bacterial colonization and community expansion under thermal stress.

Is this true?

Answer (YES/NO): NO